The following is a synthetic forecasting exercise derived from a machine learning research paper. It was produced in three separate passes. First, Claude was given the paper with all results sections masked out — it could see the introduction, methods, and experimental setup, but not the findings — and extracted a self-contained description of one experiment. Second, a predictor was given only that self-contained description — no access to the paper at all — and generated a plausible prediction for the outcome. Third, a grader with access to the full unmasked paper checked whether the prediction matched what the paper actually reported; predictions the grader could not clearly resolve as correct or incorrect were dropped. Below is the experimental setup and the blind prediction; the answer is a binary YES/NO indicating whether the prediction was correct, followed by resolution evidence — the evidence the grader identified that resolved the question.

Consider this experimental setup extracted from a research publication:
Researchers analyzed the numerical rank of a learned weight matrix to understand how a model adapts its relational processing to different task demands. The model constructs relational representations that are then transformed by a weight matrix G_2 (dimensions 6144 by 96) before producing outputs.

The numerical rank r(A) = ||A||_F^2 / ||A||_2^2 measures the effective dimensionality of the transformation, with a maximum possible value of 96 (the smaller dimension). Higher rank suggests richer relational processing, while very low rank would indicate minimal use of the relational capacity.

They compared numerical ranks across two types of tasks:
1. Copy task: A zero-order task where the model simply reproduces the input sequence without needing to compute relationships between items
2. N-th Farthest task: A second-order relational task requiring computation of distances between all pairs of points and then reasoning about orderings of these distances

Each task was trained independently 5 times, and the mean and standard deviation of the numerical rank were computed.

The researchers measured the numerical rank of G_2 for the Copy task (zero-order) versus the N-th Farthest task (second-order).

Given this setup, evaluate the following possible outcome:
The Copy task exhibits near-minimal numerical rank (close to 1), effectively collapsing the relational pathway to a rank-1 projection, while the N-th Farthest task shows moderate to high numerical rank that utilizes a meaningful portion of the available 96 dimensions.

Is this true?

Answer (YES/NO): NO